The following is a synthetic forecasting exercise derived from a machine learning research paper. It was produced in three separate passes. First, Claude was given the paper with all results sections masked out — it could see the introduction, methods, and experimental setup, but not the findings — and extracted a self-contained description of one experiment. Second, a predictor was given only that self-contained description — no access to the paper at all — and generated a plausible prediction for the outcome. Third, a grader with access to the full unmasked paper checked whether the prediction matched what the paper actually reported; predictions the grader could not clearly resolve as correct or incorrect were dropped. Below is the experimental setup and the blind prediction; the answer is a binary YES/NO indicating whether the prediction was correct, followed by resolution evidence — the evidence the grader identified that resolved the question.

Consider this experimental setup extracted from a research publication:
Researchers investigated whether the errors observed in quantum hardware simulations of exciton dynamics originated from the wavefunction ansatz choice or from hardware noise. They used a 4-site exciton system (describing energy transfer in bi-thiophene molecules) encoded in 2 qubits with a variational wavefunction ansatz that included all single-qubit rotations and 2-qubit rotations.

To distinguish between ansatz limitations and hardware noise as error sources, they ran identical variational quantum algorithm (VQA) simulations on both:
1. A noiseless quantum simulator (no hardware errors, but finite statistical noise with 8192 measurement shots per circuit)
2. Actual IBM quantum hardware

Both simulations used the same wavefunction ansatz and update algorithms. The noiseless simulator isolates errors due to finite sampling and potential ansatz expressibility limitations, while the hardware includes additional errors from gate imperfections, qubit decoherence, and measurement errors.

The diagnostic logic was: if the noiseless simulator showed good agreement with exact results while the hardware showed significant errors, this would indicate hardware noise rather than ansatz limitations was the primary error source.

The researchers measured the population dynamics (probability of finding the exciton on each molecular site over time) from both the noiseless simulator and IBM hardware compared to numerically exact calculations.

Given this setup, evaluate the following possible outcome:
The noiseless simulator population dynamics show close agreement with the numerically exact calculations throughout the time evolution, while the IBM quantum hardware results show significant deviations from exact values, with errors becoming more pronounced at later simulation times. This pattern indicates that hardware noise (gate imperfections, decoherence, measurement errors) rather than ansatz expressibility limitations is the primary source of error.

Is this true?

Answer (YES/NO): YES